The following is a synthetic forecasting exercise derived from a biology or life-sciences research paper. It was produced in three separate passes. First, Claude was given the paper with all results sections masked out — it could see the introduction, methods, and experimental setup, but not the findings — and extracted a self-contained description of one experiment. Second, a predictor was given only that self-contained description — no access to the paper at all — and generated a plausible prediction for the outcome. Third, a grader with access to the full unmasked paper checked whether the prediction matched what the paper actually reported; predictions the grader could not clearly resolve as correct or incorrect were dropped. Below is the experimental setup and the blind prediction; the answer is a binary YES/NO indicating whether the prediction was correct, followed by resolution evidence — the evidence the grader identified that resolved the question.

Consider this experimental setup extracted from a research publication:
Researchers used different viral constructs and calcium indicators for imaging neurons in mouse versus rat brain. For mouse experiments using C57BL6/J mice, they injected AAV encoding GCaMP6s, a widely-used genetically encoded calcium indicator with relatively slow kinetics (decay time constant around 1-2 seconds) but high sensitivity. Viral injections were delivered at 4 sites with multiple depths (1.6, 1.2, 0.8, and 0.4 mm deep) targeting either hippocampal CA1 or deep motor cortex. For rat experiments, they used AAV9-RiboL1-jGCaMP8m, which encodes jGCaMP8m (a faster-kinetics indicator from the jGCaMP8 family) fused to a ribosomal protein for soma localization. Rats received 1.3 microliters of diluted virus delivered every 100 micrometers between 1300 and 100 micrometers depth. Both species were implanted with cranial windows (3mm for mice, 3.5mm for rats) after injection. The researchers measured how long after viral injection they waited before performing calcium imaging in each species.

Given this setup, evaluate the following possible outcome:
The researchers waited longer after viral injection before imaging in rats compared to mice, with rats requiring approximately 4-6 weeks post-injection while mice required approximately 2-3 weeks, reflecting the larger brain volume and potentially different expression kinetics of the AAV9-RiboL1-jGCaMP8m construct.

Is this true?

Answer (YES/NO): NO